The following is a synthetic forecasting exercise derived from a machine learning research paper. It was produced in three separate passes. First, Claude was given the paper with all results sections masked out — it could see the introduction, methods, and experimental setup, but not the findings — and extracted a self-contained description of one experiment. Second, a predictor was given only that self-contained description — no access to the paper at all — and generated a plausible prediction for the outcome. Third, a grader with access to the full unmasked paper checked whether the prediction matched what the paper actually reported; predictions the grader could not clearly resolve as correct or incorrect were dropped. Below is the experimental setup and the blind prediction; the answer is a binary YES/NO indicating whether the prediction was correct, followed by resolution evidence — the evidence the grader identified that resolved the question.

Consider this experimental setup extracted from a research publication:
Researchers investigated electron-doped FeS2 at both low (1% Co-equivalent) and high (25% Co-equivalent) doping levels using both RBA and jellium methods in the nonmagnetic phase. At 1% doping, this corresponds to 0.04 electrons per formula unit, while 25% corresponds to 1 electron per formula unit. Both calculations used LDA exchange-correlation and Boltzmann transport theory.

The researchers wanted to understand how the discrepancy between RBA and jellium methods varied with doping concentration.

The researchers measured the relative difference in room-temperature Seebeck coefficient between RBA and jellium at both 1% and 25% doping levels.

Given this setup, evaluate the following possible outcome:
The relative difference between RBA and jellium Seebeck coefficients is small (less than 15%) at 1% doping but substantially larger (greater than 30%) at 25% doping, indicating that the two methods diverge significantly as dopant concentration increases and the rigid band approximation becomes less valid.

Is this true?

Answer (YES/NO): YES